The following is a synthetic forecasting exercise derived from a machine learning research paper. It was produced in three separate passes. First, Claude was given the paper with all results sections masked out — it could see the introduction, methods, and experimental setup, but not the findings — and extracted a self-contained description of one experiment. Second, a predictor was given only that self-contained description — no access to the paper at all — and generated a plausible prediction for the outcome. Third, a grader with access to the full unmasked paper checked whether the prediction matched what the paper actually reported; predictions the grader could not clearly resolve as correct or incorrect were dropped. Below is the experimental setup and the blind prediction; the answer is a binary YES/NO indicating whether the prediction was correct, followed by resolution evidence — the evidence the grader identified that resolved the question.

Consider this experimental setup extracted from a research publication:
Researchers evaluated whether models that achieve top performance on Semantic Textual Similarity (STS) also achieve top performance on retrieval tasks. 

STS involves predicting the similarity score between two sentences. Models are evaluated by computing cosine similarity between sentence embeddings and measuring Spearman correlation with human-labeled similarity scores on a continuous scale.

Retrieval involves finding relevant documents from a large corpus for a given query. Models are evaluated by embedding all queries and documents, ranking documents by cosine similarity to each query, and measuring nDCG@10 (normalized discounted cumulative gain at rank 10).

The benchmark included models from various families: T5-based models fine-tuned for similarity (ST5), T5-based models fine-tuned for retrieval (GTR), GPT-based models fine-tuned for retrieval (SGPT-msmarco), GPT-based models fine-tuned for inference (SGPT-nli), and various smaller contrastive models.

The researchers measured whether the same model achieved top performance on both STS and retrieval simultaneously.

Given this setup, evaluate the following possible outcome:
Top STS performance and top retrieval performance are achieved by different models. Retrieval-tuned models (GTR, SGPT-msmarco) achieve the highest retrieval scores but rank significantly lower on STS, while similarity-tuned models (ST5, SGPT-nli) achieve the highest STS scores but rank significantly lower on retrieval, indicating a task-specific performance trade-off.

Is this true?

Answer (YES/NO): YES